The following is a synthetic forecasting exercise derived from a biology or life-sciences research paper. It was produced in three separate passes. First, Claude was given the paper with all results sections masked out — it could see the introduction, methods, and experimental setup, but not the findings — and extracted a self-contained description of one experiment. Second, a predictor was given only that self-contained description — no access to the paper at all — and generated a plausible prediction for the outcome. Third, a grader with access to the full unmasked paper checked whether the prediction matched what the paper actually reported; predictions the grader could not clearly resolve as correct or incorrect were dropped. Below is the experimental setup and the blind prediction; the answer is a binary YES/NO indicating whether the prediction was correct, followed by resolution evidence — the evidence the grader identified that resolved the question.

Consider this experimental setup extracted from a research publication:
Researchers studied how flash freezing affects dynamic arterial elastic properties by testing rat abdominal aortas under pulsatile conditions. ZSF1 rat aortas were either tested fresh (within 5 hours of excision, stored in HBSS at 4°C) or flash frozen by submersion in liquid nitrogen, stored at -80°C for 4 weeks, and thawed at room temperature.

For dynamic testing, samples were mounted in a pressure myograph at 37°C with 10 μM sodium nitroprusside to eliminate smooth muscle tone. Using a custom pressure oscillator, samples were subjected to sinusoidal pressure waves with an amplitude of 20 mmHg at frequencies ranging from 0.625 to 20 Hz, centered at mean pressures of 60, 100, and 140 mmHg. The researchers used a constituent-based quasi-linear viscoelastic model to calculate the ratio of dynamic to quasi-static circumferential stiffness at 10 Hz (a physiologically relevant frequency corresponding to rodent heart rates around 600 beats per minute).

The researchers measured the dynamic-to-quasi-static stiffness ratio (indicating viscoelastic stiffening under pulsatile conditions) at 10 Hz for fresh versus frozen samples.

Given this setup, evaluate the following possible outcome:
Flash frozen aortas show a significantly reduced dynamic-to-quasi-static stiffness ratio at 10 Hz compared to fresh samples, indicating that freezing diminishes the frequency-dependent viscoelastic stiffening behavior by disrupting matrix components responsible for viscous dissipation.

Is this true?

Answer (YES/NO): YES